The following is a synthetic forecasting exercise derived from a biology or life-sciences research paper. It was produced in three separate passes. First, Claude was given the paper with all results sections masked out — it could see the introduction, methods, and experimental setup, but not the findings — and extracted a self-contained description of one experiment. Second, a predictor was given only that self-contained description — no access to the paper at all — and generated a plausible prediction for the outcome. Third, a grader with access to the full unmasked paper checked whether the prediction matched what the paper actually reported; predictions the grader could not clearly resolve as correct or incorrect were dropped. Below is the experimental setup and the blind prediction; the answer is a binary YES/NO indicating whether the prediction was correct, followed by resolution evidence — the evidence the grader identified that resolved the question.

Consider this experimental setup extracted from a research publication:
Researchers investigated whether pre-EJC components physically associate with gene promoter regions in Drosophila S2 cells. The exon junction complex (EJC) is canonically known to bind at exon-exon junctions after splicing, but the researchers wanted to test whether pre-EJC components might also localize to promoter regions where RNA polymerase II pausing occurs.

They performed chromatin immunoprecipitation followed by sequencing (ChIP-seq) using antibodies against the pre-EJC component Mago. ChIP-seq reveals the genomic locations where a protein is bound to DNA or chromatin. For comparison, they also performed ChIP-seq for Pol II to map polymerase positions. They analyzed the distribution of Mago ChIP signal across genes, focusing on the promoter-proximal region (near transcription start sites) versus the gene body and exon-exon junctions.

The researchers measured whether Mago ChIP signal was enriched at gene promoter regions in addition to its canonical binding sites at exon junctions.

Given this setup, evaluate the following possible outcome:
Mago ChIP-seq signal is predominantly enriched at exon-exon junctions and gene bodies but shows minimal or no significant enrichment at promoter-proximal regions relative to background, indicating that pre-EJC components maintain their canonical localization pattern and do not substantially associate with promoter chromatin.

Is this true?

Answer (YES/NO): NO